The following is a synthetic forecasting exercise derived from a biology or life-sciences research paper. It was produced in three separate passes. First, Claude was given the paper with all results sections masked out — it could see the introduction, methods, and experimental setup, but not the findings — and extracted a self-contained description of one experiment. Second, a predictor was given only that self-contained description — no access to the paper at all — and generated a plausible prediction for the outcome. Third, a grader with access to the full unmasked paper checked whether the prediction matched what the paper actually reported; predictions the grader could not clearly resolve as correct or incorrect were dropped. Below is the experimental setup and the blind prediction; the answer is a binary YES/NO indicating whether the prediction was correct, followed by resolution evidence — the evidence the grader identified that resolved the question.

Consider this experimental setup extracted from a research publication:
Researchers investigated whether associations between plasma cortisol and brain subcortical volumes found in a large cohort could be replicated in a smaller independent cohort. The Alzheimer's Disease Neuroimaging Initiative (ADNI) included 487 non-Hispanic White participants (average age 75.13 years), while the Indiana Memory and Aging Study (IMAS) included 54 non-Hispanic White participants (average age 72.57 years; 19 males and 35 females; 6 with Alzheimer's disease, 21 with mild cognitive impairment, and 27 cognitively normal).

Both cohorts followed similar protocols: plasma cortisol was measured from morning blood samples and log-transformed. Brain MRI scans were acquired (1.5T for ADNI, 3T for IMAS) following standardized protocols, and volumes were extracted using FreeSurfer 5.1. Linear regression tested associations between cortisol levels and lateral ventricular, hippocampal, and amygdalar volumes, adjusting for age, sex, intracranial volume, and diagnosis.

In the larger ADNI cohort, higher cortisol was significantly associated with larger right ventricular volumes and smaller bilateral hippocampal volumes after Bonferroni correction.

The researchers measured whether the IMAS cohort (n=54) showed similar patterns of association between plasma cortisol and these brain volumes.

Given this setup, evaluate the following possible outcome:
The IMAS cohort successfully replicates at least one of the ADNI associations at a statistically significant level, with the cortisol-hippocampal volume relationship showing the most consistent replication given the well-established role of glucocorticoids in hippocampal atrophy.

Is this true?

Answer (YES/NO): NO